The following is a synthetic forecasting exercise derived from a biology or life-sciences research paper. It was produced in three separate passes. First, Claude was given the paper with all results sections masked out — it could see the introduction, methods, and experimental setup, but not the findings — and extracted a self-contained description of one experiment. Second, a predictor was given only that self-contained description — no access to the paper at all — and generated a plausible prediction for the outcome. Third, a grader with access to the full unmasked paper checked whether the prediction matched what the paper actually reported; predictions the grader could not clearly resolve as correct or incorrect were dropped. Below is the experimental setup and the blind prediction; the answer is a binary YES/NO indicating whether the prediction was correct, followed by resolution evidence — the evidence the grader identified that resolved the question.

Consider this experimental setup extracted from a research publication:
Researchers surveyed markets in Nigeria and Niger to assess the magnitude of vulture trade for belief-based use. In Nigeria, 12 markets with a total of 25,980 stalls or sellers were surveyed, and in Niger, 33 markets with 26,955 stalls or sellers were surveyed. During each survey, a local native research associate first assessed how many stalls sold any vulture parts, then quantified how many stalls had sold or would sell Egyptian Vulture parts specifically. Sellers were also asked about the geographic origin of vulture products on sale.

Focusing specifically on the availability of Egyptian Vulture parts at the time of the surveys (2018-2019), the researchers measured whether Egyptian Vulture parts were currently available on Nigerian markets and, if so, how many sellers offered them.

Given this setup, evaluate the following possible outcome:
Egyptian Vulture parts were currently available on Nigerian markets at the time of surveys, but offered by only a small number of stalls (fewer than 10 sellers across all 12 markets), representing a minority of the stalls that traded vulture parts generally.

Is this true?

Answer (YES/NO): NO